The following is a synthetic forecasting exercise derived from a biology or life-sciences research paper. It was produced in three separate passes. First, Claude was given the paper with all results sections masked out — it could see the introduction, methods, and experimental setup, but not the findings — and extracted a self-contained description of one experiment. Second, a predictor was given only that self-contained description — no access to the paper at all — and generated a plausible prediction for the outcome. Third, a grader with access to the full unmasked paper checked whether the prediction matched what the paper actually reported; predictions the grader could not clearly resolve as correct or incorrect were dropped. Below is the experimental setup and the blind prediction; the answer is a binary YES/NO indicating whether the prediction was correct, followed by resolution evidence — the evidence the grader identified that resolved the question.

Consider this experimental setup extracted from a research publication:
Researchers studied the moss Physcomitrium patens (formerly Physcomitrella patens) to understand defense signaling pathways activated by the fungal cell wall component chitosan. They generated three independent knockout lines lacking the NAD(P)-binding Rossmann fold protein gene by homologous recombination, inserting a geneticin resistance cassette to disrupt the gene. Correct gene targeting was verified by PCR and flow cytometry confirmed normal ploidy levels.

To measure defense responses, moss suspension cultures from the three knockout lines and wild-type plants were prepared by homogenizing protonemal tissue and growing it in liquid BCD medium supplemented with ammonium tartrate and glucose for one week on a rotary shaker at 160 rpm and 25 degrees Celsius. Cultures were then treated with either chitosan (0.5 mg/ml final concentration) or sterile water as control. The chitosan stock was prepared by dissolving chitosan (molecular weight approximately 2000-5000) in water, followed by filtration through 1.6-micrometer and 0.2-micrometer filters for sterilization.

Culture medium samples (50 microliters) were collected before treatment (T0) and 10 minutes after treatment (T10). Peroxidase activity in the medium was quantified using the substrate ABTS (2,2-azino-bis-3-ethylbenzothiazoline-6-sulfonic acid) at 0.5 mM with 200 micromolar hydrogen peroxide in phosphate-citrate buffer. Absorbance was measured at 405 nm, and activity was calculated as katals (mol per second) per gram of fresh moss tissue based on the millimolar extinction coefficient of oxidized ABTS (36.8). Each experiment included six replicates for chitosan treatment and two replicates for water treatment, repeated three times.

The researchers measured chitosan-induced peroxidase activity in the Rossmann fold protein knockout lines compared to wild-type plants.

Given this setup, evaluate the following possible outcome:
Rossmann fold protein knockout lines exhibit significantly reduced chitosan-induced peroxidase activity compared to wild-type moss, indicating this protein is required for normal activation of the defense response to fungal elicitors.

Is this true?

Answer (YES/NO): YES